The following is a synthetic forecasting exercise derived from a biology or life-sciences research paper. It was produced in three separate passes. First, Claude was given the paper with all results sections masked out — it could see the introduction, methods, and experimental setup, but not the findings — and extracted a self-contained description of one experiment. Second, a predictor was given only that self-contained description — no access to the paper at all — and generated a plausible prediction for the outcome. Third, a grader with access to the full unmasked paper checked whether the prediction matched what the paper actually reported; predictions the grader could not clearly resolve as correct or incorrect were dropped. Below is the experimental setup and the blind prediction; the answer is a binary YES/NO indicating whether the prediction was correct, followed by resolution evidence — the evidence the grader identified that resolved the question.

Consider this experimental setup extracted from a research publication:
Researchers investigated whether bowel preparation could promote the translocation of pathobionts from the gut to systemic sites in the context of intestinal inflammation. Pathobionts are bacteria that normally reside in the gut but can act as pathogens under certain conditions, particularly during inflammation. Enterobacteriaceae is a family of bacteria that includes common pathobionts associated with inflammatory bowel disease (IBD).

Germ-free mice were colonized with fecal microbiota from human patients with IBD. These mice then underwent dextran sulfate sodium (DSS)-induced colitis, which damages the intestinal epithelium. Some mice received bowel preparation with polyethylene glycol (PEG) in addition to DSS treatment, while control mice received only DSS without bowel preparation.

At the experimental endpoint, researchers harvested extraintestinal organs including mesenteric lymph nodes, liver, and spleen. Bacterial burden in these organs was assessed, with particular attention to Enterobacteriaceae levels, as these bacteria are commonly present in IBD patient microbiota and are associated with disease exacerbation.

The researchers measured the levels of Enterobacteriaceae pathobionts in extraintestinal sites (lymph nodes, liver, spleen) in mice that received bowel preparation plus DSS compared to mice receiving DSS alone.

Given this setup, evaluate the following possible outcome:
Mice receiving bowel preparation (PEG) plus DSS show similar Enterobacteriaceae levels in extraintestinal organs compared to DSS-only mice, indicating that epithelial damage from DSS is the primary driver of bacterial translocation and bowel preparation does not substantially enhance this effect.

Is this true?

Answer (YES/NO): NO